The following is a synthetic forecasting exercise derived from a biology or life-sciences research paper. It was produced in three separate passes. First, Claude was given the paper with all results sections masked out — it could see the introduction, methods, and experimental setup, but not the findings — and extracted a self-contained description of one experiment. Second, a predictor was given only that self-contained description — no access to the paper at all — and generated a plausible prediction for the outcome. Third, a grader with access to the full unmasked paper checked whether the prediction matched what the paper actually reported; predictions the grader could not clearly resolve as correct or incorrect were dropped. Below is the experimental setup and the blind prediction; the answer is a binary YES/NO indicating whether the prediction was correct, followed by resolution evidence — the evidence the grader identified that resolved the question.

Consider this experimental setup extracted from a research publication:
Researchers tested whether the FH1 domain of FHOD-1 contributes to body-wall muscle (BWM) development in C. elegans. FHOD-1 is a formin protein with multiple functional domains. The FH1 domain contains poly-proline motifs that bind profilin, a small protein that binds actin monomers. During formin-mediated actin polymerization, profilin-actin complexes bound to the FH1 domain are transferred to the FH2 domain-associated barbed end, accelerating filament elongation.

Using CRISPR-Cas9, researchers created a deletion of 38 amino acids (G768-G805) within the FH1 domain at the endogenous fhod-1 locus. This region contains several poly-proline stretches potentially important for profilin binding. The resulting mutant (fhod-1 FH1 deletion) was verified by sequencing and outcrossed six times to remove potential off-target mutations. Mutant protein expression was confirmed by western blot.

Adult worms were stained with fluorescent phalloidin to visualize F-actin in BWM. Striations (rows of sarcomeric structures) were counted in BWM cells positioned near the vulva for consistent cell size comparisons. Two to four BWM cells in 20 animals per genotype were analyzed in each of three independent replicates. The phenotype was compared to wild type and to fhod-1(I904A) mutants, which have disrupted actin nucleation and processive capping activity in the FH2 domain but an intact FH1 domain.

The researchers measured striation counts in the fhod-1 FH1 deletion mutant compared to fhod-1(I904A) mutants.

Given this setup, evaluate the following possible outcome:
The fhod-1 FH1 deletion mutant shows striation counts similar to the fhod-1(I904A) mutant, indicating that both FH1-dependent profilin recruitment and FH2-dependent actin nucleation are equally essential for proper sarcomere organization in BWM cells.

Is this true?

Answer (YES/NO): NO